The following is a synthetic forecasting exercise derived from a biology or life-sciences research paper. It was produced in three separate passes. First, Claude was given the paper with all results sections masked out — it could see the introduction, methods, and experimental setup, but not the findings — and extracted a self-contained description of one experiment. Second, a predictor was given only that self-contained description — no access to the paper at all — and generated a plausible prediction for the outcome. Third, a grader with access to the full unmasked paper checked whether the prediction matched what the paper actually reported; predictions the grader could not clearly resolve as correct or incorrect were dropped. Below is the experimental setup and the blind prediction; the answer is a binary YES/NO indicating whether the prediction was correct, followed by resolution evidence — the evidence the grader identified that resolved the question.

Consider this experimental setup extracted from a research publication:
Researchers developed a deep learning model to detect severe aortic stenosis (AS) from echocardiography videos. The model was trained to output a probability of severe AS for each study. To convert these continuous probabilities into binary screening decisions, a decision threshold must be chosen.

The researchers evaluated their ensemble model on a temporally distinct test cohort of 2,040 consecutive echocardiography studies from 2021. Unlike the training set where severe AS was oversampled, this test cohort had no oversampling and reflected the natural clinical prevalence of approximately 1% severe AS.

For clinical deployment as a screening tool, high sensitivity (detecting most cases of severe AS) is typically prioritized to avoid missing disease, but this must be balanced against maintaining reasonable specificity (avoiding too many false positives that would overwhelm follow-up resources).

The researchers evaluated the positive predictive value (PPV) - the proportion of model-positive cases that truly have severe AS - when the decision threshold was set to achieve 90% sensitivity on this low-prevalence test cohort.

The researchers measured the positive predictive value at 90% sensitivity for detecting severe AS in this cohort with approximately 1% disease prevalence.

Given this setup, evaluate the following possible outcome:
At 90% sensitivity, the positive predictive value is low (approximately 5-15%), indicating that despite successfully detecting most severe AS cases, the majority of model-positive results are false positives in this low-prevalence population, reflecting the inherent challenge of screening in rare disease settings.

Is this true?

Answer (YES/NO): NO